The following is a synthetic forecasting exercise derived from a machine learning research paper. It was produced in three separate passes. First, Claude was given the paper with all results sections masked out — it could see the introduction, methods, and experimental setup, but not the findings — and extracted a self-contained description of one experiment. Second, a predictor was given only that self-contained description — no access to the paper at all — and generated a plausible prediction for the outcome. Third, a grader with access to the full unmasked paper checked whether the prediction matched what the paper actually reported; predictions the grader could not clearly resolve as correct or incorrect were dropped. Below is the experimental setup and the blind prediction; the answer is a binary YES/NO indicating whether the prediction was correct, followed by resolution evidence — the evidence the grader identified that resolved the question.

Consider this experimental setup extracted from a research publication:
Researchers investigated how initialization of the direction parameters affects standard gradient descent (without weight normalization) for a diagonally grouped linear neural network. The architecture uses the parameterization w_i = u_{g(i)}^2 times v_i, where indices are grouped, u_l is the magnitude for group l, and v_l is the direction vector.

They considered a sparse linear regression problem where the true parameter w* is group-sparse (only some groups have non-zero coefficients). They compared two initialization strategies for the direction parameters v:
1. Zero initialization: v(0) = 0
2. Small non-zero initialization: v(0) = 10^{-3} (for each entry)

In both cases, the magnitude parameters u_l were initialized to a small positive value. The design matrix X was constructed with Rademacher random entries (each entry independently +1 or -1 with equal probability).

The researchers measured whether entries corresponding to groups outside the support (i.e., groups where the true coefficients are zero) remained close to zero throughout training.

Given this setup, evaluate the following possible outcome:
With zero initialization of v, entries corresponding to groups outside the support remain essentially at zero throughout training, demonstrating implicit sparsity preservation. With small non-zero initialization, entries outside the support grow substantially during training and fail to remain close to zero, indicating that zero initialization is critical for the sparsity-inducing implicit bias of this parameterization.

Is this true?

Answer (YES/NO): YES